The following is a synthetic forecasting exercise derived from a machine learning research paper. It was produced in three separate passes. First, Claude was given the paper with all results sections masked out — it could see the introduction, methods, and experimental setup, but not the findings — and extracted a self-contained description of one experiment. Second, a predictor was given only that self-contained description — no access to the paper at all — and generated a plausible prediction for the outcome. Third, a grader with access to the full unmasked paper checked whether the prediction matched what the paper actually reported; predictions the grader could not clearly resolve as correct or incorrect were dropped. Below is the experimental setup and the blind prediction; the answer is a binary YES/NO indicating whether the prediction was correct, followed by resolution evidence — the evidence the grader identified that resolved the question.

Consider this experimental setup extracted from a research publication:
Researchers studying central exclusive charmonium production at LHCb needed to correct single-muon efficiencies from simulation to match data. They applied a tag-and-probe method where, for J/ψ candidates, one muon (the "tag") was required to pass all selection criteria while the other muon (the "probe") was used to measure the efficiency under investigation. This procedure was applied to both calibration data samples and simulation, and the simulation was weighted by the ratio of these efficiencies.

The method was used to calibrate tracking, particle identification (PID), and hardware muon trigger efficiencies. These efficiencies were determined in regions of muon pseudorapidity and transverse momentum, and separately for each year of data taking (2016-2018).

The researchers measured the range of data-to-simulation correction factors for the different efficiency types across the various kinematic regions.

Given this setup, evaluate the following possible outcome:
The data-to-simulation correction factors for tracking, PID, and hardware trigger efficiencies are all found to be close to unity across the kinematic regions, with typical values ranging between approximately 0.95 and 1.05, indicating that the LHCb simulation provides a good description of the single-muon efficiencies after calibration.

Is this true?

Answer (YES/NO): NO